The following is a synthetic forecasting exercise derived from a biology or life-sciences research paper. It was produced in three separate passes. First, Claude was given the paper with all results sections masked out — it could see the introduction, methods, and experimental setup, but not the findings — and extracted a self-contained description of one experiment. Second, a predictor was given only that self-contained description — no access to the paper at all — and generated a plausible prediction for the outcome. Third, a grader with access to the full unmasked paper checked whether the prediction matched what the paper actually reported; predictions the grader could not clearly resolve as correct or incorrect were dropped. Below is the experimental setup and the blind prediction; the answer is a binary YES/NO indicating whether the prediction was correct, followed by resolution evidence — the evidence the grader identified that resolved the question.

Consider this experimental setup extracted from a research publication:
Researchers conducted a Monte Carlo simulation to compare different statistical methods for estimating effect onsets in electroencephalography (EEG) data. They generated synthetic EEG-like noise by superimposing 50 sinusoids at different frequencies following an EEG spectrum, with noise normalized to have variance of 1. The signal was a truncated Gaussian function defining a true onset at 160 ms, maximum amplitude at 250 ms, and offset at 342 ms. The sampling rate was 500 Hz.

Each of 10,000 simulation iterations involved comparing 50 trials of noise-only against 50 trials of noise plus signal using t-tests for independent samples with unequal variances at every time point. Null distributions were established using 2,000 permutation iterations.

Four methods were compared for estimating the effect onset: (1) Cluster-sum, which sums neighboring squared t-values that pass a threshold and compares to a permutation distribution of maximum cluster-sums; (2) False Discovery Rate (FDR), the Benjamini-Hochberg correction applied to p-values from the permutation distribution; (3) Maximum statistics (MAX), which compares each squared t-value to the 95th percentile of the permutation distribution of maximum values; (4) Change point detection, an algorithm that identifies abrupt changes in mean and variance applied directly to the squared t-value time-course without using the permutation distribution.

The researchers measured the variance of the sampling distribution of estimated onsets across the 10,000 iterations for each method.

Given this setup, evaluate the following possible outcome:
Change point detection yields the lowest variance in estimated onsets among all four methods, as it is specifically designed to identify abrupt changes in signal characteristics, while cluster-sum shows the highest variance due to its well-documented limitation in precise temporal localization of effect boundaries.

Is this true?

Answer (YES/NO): NO